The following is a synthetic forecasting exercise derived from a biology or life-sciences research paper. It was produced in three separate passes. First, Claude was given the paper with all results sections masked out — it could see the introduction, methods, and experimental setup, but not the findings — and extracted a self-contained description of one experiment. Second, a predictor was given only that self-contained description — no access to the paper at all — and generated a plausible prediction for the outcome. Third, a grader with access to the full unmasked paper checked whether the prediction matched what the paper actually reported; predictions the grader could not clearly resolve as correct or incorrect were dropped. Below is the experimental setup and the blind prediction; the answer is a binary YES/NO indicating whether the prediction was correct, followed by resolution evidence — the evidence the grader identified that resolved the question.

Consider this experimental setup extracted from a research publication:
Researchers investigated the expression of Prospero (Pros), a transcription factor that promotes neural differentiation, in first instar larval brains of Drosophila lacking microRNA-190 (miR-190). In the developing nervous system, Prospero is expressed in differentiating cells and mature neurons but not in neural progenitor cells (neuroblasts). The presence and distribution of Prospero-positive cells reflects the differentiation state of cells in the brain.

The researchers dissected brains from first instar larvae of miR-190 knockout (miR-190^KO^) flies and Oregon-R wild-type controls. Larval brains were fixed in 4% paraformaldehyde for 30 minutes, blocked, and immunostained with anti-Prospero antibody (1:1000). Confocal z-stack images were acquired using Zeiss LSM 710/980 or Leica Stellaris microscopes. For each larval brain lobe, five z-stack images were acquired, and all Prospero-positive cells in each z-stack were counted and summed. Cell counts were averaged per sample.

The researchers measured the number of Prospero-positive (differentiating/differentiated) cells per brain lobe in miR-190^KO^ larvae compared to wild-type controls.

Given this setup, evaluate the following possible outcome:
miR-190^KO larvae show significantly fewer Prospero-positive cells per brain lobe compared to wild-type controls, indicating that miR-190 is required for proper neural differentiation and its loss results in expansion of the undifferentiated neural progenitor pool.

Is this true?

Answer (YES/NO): NO